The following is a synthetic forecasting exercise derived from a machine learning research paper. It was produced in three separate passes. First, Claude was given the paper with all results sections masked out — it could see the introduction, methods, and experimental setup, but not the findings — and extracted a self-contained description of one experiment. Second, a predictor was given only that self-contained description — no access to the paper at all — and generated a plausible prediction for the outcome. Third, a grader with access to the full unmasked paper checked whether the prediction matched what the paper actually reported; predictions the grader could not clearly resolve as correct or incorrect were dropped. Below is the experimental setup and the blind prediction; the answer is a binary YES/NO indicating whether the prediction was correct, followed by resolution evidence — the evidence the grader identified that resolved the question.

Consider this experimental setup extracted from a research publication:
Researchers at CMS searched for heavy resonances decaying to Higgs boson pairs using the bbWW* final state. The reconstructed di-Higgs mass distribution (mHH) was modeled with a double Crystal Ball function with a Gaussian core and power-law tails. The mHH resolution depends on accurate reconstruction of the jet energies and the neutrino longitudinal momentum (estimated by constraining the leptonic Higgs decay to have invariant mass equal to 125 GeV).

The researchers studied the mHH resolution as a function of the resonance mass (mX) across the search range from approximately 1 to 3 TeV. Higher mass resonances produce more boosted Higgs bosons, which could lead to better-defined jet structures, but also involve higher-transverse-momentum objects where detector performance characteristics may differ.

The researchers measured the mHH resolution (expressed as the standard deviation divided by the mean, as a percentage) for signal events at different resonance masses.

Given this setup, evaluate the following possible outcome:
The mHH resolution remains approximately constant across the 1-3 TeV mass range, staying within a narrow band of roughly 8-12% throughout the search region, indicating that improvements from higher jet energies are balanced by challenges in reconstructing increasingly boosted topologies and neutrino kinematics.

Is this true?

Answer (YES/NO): NO